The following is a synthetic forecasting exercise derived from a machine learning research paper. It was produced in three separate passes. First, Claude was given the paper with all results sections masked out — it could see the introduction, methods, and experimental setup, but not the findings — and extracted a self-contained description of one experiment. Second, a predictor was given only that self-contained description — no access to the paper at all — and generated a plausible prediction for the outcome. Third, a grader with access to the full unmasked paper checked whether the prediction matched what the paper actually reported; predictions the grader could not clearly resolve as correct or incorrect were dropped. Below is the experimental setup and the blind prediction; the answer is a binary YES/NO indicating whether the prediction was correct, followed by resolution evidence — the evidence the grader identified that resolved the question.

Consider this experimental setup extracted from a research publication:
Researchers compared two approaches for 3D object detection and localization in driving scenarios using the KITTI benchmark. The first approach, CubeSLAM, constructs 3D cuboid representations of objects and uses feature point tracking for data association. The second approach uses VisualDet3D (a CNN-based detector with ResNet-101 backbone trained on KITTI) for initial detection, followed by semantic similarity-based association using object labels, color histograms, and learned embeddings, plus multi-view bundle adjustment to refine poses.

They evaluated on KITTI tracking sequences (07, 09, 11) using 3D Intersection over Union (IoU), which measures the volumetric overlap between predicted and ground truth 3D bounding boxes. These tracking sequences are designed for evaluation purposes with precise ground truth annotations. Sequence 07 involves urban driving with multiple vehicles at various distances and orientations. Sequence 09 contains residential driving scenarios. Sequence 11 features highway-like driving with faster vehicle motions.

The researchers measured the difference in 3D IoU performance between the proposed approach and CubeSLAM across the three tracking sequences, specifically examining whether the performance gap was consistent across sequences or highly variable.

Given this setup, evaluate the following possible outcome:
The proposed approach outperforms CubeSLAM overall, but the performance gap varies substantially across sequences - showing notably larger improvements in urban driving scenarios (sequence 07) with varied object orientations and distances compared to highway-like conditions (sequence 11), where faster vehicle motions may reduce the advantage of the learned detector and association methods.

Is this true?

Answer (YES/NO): NO